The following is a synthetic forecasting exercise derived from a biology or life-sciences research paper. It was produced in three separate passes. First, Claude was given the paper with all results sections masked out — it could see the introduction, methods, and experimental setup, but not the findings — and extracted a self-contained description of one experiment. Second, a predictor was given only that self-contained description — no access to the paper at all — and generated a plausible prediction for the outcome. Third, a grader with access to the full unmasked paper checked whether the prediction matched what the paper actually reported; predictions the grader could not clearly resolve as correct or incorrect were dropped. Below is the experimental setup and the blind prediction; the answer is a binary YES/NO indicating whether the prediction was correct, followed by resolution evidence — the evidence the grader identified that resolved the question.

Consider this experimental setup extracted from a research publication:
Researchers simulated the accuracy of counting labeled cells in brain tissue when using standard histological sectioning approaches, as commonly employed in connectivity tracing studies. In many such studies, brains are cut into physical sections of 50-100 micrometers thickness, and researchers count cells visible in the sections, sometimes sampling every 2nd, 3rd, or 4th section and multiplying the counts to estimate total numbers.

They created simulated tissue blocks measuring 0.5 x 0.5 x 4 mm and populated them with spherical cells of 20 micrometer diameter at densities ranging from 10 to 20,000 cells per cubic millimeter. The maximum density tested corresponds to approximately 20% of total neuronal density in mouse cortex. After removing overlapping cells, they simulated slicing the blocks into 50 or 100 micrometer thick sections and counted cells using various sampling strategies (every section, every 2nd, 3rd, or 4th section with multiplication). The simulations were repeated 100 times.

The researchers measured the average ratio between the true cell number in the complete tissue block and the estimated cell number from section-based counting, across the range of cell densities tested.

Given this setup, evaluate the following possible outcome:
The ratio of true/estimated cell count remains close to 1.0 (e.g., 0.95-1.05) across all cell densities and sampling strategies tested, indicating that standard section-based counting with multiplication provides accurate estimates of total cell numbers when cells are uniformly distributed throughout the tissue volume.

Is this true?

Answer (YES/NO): NO